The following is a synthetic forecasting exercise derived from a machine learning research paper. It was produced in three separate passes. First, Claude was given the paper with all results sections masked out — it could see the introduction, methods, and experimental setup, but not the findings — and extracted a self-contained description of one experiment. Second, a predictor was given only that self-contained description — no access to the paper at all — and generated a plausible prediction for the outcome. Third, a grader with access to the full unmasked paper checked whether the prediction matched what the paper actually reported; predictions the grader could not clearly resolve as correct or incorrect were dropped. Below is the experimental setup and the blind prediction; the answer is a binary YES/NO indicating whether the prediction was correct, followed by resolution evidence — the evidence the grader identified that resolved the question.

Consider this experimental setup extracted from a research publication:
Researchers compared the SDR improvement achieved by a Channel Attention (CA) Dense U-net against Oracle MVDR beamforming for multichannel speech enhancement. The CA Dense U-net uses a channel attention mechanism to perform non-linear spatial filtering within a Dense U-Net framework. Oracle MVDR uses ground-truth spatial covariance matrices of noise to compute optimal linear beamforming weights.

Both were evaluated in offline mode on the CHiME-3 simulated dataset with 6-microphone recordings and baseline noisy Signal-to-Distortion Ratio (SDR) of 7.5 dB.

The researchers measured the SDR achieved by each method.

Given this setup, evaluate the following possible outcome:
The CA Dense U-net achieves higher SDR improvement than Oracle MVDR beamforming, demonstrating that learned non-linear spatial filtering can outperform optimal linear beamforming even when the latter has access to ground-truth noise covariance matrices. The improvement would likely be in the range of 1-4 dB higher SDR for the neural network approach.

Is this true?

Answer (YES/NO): YES